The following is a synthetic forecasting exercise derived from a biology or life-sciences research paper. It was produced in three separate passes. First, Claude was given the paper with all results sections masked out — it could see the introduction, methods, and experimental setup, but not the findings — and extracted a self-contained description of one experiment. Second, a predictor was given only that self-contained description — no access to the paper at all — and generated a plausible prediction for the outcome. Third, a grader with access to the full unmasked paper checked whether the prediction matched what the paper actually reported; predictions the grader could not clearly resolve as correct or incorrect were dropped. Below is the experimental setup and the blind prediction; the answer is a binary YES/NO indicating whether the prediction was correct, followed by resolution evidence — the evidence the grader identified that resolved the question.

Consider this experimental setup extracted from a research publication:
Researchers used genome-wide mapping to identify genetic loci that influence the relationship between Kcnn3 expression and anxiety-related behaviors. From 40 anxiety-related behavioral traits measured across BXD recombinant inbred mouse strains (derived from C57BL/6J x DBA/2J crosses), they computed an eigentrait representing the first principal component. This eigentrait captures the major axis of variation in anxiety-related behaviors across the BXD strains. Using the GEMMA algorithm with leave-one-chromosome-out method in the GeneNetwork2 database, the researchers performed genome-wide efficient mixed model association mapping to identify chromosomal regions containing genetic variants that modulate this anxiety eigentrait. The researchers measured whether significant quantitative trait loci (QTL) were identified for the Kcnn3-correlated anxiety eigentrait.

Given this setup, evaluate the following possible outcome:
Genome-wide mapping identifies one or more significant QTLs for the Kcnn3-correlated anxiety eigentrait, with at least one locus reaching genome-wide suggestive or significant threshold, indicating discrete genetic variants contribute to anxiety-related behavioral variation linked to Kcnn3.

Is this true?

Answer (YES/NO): YES